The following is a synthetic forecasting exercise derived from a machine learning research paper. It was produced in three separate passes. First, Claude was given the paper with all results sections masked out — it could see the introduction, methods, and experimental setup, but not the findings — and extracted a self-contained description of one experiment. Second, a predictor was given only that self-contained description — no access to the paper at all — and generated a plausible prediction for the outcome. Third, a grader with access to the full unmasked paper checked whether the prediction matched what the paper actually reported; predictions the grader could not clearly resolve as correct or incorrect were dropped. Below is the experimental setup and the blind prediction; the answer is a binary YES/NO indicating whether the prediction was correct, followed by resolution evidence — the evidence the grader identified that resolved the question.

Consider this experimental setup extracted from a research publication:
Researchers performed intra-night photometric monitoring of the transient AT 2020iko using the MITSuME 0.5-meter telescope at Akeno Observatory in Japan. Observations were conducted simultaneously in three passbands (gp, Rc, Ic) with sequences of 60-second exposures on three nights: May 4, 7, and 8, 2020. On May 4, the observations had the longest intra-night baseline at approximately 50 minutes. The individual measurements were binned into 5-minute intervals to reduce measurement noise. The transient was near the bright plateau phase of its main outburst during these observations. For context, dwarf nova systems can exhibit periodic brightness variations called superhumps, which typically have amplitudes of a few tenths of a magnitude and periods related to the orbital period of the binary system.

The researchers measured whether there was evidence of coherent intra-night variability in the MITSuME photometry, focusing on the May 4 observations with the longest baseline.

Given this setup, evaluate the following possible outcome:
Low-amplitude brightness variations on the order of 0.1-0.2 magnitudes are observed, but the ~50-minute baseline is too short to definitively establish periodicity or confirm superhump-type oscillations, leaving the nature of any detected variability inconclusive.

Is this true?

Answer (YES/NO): YES